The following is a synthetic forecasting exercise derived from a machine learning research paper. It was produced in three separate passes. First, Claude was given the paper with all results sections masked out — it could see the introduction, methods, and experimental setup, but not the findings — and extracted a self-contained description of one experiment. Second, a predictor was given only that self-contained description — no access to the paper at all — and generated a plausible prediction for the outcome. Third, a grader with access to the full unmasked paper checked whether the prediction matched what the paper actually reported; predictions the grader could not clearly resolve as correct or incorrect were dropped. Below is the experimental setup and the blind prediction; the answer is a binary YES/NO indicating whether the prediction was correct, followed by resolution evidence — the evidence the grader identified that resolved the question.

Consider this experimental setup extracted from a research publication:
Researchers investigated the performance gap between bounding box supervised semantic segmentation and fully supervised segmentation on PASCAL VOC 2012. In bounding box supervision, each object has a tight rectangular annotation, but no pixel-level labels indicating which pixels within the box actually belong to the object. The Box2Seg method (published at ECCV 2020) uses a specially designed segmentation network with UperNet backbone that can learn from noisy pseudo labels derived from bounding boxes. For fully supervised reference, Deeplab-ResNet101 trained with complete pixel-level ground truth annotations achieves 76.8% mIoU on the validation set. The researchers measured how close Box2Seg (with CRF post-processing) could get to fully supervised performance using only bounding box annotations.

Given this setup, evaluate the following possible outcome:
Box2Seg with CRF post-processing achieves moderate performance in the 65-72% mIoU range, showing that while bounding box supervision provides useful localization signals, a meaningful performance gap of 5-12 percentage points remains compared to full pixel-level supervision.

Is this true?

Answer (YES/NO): NO